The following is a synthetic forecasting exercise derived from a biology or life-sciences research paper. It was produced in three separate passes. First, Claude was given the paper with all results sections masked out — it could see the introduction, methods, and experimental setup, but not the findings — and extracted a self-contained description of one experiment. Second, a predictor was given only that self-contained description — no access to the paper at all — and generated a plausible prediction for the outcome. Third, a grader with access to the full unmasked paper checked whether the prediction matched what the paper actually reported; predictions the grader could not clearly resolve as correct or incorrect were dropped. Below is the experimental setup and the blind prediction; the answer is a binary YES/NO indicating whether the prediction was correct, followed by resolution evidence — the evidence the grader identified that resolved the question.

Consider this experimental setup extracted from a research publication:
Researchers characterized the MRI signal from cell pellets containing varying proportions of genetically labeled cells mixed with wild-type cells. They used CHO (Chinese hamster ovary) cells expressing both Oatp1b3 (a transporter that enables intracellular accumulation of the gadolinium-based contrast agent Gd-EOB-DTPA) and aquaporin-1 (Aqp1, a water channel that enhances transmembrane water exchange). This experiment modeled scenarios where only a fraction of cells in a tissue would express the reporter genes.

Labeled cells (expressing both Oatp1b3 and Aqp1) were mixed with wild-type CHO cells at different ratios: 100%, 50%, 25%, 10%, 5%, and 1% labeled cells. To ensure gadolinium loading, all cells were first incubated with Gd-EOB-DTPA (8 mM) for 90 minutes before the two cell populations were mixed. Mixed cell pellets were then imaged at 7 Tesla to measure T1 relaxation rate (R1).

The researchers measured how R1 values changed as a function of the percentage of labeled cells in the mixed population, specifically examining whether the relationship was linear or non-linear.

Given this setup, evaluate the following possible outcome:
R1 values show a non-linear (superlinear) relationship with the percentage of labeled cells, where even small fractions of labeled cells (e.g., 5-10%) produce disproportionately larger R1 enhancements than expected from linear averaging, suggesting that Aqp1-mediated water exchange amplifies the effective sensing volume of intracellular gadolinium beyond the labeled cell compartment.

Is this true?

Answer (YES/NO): NO